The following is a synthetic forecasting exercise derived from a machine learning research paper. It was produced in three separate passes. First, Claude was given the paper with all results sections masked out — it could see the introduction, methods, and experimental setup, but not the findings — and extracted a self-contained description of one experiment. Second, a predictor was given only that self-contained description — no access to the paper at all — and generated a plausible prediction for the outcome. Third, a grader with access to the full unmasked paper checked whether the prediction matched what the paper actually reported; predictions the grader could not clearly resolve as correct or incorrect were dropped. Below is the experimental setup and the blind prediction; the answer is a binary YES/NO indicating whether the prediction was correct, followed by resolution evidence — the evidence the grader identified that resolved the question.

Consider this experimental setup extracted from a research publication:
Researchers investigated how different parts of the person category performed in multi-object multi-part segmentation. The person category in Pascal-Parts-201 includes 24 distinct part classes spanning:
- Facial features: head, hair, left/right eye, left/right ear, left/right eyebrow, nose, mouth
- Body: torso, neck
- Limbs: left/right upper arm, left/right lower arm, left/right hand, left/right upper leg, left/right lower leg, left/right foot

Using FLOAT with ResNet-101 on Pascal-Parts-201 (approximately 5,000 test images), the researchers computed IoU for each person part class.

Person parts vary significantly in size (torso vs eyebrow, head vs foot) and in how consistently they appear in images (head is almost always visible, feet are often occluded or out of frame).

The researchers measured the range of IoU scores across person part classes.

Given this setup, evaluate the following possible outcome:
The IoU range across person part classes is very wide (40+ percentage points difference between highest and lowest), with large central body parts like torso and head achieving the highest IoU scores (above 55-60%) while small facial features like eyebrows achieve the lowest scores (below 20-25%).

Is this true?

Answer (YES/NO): YES